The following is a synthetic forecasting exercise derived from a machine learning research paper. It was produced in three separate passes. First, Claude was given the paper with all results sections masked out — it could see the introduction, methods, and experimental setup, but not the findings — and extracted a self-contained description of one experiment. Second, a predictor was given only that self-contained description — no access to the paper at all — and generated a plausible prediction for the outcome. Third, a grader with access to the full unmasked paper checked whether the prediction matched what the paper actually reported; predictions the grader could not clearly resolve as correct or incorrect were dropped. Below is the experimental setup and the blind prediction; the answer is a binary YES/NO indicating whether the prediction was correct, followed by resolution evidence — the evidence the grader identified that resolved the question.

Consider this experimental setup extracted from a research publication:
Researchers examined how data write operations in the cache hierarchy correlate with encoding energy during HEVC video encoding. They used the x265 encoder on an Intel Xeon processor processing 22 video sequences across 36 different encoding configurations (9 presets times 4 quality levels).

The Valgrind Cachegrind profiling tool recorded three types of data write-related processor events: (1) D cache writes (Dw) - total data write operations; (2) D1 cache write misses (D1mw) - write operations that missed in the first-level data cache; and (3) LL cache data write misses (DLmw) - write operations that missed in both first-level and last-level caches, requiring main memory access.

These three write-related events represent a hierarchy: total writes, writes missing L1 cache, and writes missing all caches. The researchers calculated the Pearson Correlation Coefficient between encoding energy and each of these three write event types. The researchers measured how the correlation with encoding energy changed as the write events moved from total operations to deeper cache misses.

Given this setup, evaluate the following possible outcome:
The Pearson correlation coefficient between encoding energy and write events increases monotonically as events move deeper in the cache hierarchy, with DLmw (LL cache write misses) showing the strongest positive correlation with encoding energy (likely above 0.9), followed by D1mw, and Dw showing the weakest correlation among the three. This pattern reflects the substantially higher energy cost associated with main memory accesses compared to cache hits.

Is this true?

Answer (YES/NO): NO